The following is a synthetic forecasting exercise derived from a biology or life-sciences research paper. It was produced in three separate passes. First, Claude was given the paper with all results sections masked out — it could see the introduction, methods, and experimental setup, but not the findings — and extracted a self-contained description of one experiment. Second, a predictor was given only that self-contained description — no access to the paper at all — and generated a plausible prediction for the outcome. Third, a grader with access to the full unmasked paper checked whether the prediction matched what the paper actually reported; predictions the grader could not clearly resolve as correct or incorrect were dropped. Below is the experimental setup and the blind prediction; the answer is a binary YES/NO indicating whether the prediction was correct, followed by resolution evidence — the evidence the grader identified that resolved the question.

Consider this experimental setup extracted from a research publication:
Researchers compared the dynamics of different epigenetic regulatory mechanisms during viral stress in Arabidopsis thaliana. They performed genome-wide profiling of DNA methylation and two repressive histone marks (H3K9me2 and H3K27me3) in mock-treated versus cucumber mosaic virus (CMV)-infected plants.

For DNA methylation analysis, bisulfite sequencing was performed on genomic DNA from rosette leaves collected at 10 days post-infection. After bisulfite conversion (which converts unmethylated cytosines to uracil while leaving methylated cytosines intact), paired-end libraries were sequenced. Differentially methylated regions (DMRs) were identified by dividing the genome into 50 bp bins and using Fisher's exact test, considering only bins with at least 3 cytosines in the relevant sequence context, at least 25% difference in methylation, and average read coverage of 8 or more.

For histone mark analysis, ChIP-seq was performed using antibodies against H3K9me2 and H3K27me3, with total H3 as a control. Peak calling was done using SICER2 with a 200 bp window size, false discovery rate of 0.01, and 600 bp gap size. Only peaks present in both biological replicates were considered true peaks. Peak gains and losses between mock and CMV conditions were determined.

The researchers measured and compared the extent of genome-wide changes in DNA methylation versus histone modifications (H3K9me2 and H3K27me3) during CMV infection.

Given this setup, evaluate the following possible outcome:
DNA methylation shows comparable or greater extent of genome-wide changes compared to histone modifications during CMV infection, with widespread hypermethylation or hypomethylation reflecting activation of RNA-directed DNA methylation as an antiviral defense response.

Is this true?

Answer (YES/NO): NO